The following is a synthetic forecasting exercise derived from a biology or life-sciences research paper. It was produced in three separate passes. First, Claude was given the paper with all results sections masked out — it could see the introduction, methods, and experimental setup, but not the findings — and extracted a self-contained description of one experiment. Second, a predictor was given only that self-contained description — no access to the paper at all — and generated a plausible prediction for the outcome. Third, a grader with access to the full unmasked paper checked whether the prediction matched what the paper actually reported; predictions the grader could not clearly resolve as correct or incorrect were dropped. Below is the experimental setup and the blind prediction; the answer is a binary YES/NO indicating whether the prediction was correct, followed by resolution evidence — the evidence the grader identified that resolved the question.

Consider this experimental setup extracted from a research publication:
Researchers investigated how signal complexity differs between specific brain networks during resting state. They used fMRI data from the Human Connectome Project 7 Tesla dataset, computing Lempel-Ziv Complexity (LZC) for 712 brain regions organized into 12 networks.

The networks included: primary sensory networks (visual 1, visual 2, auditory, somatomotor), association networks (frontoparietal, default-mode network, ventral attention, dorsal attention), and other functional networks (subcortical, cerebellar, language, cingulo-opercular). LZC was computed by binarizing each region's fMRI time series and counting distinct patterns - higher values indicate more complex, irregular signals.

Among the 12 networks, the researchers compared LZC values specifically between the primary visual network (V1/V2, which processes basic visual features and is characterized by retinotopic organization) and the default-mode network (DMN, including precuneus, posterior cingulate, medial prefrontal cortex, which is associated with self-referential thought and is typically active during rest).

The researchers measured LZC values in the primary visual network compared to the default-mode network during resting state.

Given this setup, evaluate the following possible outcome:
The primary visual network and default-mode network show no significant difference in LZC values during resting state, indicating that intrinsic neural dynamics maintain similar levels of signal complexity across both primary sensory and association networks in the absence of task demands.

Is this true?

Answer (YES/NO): NO